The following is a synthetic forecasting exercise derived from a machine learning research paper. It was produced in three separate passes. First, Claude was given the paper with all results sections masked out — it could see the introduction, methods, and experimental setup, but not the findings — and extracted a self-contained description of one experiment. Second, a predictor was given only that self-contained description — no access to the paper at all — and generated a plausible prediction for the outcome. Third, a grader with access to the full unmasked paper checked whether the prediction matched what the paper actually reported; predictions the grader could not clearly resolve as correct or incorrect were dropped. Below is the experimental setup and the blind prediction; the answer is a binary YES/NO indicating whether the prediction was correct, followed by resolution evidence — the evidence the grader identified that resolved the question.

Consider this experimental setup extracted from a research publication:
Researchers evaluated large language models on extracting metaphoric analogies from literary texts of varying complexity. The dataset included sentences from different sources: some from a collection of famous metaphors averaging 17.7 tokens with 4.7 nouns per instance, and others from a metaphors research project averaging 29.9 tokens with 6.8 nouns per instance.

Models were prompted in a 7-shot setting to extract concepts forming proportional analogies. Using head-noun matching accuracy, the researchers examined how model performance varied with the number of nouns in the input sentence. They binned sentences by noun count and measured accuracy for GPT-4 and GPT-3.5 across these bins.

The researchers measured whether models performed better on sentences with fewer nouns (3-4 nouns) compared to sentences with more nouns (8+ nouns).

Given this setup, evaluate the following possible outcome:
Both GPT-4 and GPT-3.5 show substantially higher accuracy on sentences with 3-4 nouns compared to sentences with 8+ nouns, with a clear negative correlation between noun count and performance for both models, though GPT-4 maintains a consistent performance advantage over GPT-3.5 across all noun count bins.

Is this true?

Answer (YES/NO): NO